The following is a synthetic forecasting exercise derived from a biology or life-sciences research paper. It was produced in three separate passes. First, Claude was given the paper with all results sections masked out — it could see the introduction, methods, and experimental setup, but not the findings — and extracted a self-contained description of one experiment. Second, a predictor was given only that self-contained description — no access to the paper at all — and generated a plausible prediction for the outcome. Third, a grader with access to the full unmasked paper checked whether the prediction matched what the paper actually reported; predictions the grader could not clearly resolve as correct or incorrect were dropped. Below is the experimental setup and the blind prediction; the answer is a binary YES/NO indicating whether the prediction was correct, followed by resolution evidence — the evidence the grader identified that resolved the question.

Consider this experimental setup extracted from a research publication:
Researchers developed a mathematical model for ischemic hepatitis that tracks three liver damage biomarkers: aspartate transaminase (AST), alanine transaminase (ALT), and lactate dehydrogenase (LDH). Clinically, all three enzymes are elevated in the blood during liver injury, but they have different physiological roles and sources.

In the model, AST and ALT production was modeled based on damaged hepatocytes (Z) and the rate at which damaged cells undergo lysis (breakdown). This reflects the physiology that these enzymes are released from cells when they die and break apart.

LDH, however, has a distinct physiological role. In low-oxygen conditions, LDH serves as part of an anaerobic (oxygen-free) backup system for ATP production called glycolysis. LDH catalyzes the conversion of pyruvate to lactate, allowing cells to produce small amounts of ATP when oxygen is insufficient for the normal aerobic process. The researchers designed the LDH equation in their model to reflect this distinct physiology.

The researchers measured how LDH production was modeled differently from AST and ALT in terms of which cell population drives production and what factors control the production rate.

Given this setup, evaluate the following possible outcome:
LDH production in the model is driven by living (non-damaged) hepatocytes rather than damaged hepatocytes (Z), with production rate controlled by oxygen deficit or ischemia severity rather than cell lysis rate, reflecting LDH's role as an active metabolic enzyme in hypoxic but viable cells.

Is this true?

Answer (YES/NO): YES